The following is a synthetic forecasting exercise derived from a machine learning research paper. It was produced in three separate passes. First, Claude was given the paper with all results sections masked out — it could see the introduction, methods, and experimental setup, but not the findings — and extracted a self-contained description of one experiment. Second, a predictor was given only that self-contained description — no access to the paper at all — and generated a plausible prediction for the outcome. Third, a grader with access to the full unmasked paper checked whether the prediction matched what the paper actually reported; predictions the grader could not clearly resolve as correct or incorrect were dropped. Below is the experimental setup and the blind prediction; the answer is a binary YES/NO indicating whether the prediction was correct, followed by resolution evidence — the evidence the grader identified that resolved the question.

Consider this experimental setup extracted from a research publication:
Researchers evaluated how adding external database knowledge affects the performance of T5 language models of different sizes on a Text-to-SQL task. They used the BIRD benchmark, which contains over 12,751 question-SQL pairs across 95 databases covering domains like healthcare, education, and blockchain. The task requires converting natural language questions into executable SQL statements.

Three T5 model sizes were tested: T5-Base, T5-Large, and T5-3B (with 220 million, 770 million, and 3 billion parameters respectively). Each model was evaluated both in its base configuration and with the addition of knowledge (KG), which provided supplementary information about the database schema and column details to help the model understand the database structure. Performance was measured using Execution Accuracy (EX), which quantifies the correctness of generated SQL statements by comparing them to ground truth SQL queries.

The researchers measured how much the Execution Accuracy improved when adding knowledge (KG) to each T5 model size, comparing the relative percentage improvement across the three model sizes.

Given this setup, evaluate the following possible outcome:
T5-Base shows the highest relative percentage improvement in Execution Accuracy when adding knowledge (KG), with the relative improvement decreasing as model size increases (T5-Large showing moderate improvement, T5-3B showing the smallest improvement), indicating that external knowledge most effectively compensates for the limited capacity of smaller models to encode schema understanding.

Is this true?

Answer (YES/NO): NO